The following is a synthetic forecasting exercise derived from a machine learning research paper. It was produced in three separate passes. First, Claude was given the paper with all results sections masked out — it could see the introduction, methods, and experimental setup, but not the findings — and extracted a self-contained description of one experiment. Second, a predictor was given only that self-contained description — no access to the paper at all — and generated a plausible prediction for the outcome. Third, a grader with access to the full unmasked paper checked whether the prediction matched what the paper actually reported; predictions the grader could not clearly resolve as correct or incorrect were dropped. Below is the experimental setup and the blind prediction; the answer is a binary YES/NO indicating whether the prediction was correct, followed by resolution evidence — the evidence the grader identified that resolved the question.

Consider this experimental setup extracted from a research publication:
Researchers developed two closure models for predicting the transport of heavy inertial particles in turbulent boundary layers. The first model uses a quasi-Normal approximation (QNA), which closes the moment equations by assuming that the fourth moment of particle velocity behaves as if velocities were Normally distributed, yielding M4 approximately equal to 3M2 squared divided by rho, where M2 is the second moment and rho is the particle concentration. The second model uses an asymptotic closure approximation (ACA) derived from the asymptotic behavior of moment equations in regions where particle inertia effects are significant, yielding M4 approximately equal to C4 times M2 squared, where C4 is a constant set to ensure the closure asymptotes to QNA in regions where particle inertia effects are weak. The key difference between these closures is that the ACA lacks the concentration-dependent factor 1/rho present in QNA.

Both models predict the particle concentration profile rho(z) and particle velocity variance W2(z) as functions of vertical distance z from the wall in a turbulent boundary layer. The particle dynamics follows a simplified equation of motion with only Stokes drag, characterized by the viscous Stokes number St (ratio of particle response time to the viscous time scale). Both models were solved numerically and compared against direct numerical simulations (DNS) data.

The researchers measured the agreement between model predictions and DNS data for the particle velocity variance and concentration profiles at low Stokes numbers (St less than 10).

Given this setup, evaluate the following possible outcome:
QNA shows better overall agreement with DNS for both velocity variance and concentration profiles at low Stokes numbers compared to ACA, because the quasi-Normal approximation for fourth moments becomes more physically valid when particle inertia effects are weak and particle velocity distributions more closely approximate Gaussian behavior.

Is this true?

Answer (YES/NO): NO